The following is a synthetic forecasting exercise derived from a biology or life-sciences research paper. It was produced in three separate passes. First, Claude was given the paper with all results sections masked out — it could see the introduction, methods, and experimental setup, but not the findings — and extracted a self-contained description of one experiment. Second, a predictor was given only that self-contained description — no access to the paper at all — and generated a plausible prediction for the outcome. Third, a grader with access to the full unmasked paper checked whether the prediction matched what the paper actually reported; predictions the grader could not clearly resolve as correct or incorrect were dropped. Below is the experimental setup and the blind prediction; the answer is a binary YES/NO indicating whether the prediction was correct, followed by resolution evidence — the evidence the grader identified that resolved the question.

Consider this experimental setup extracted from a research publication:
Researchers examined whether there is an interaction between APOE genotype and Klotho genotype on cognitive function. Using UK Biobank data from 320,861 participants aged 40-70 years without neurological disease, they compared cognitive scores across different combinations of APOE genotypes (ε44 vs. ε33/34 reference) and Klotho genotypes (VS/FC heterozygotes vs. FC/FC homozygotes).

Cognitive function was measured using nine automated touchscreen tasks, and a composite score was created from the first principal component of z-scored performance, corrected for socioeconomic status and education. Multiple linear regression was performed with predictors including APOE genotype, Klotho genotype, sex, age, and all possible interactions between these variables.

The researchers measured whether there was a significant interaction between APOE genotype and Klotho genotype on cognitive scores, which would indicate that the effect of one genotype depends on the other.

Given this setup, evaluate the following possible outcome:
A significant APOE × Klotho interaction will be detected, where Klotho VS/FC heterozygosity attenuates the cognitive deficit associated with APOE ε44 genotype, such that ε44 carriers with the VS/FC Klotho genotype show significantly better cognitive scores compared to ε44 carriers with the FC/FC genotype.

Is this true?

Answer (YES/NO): NO